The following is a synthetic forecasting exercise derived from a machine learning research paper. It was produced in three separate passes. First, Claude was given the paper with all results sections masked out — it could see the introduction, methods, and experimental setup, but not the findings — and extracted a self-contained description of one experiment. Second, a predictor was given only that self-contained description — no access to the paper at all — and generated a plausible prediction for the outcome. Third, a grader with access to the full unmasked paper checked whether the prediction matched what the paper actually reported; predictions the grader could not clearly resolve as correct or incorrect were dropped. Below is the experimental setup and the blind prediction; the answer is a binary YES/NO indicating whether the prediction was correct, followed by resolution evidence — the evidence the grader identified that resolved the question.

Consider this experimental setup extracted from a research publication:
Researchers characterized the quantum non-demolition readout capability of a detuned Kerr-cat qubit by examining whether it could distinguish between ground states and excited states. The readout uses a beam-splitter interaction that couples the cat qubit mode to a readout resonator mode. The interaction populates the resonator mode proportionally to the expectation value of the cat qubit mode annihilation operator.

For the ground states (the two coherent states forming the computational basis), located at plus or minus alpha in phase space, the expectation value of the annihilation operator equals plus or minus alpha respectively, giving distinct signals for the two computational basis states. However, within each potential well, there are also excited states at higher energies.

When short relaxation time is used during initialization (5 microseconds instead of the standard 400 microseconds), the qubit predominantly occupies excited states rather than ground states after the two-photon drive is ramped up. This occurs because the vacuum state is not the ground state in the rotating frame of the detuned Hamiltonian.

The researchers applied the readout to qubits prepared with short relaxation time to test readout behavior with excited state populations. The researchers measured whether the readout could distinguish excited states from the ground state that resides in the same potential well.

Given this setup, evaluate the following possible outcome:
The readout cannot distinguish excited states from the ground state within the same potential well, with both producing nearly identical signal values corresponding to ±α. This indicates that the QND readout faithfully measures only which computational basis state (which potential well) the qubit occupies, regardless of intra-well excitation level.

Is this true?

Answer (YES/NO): YES